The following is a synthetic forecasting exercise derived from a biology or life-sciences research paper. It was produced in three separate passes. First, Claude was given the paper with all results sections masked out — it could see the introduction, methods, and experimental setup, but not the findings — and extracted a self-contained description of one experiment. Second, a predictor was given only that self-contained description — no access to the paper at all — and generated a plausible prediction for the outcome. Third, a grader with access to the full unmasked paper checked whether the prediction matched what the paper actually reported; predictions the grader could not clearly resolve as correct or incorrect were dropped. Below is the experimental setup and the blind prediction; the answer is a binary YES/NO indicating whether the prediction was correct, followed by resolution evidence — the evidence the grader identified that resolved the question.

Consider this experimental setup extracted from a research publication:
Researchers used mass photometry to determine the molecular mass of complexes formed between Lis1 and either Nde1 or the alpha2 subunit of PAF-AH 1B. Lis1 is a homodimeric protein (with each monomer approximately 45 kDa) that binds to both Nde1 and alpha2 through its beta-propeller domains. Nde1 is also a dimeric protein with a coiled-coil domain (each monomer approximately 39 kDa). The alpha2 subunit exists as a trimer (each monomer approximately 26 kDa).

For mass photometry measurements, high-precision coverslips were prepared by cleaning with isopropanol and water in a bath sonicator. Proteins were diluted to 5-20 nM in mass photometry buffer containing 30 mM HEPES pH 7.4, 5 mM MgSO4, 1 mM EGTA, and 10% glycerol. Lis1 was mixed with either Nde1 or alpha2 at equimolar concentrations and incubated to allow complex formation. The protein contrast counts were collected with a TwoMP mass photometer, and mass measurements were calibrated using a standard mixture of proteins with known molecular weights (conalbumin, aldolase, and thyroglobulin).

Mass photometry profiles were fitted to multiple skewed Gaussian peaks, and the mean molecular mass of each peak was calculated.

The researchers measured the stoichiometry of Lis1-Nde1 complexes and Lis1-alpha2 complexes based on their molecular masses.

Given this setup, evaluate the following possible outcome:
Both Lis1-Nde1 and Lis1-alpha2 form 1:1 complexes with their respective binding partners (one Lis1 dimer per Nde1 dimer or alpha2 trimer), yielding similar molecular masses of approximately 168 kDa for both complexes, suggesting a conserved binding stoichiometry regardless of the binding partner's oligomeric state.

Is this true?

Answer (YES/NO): NO